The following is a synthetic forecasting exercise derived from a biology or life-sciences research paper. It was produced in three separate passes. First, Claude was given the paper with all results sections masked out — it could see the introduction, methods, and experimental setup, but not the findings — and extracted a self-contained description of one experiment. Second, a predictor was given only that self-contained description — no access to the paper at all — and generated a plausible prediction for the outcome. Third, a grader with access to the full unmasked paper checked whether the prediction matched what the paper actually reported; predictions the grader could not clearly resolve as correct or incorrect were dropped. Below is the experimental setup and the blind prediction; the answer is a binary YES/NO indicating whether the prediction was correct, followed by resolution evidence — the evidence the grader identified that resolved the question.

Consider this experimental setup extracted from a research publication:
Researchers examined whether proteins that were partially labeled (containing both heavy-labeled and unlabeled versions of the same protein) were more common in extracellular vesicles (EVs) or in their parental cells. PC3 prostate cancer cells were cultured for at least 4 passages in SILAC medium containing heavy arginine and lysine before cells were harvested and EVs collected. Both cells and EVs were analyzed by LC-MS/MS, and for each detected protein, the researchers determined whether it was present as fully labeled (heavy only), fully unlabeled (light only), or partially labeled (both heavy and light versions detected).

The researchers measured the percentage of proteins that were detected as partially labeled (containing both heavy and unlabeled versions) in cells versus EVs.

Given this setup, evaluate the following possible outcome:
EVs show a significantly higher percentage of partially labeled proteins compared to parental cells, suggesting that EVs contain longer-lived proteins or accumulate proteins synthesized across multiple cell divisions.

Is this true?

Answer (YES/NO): YES